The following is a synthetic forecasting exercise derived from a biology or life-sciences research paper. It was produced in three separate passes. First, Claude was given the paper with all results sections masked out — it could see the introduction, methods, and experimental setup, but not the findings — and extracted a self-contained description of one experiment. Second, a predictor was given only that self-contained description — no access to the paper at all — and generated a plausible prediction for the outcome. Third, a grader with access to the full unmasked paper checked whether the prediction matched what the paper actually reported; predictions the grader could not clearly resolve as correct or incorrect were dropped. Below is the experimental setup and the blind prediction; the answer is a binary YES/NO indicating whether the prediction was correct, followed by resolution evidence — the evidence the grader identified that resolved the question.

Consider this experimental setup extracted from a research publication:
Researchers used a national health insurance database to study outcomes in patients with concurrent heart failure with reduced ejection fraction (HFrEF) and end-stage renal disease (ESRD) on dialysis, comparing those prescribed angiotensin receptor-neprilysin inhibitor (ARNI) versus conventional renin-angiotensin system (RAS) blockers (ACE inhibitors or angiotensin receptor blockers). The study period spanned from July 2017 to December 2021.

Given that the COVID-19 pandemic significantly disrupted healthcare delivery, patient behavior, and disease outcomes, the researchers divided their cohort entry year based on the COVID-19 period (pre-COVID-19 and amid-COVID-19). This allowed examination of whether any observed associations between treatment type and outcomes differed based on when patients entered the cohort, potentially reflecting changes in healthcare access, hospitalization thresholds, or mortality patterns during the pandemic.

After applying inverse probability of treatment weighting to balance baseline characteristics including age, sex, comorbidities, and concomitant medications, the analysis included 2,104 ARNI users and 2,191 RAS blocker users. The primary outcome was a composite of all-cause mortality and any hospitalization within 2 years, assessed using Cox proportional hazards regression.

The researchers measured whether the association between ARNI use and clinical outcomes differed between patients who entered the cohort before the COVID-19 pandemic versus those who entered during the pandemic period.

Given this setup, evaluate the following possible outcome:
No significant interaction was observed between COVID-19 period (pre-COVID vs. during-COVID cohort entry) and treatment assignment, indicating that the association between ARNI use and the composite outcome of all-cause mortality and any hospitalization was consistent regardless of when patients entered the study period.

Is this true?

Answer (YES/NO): YES